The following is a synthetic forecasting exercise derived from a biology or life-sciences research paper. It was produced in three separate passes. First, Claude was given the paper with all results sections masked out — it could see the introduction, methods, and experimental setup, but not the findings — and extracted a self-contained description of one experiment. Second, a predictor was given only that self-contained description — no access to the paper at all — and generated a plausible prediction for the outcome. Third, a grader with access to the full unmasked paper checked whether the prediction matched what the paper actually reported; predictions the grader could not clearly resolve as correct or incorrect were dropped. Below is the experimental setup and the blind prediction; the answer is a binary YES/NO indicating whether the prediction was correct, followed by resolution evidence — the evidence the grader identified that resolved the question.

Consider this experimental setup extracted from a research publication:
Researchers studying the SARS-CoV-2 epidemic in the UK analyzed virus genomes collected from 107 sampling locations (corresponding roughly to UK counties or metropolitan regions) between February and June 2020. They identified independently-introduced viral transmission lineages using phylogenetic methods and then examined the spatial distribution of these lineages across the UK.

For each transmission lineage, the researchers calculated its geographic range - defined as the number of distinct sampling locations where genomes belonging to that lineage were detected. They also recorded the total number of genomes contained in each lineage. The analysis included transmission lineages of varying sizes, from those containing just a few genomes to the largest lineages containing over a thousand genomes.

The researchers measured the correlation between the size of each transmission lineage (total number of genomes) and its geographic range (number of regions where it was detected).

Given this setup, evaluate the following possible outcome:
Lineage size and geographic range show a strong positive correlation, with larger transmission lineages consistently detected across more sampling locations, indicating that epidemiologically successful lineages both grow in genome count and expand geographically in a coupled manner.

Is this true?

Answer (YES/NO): YES